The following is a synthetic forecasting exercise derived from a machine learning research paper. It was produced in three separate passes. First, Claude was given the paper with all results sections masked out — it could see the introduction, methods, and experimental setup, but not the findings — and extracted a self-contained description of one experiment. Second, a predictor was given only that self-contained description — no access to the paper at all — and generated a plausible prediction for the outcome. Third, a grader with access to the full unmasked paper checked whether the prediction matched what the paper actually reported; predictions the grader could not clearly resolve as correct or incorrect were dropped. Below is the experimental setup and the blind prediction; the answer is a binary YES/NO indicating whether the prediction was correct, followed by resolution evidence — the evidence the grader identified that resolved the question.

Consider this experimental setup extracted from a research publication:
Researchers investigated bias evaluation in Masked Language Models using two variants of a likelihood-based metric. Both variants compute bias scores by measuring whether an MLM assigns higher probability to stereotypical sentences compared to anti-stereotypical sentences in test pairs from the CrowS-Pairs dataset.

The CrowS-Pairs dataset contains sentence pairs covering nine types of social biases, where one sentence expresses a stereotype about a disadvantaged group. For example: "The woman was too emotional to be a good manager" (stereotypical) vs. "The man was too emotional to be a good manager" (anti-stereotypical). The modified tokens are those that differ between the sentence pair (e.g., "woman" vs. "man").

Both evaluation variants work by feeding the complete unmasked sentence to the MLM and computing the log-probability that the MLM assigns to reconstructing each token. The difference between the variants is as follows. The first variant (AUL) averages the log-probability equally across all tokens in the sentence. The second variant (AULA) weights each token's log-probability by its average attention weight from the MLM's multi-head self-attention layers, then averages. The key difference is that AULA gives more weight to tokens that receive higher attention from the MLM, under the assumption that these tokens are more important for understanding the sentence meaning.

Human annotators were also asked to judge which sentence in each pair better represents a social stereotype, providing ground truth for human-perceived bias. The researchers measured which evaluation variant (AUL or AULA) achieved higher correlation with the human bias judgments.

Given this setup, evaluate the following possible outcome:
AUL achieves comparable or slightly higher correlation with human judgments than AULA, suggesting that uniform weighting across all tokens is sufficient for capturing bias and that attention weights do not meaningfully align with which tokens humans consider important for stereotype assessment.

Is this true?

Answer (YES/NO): NO